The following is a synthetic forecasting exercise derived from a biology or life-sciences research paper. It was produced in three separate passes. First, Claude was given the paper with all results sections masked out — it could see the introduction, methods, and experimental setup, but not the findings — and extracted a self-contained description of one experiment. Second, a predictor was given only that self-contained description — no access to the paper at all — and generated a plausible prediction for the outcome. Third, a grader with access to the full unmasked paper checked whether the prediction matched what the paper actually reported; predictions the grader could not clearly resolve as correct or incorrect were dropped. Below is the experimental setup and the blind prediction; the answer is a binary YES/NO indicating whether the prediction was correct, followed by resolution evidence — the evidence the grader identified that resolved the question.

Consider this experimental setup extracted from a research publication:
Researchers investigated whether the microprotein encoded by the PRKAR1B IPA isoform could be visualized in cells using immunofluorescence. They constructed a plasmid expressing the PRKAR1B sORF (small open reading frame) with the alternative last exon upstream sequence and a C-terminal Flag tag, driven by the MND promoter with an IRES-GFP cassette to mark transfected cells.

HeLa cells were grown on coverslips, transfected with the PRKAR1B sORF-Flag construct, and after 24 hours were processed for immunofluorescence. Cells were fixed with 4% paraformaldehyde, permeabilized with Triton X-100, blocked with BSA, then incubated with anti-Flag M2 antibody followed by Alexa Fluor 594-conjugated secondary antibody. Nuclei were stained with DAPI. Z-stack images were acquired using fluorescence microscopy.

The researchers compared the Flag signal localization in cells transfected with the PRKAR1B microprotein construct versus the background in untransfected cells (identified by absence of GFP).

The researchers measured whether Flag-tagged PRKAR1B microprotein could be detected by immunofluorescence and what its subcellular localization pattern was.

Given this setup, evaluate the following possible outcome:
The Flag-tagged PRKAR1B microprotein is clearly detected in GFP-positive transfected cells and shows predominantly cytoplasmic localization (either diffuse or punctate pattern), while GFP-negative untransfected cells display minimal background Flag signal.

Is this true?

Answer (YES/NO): NO